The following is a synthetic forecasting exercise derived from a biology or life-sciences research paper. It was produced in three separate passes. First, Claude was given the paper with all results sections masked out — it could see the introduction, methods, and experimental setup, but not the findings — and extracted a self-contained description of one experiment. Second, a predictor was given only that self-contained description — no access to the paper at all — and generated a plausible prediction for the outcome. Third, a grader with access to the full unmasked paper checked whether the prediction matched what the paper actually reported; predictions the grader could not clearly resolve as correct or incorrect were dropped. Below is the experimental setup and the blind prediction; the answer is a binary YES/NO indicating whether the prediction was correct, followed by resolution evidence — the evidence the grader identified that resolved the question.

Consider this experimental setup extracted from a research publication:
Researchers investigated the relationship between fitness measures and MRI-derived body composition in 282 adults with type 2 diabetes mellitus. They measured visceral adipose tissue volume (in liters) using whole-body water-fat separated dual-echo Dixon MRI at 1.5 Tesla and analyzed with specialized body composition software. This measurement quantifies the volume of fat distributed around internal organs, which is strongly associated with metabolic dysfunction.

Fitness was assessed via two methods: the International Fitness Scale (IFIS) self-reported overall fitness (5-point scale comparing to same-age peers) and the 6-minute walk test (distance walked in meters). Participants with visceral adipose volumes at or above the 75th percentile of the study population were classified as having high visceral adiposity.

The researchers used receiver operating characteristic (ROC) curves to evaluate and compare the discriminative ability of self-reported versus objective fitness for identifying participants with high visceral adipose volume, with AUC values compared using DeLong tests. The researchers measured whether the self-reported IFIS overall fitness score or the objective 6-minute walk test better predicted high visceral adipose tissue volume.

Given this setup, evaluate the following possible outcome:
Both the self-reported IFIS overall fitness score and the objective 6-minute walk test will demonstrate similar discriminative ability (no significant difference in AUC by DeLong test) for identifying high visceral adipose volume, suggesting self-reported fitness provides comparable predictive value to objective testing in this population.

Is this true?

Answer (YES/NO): YES